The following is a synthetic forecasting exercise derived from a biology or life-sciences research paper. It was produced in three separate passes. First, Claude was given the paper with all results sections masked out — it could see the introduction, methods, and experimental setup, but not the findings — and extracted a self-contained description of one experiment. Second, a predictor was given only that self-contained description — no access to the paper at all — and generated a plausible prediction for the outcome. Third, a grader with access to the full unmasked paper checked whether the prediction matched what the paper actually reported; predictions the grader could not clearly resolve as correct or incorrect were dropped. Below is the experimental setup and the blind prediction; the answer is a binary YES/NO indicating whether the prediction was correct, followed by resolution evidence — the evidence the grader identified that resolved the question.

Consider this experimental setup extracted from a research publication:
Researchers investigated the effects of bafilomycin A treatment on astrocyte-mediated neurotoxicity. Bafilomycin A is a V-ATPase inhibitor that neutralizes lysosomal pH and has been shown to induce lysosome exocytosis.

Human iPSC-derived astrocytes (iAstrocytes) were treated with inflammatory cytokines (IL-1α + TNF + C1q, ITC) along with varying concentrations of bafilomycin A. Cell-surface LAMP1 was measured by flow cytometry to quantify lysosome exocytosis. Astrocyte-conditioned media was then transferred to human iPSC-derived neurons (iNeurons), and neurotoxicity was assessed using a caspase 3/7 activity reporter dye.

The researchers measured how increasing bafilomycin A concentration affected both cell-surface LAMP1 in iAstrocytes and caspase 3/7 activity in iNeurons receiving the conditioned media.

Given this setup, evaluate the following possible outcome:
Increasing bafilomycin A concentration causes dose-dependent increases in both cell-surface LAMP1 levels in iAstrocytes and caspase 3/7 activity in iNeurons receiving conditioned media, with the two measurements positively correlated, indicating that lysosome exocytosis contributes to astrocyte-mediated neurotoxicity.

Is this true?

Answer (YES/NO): NO